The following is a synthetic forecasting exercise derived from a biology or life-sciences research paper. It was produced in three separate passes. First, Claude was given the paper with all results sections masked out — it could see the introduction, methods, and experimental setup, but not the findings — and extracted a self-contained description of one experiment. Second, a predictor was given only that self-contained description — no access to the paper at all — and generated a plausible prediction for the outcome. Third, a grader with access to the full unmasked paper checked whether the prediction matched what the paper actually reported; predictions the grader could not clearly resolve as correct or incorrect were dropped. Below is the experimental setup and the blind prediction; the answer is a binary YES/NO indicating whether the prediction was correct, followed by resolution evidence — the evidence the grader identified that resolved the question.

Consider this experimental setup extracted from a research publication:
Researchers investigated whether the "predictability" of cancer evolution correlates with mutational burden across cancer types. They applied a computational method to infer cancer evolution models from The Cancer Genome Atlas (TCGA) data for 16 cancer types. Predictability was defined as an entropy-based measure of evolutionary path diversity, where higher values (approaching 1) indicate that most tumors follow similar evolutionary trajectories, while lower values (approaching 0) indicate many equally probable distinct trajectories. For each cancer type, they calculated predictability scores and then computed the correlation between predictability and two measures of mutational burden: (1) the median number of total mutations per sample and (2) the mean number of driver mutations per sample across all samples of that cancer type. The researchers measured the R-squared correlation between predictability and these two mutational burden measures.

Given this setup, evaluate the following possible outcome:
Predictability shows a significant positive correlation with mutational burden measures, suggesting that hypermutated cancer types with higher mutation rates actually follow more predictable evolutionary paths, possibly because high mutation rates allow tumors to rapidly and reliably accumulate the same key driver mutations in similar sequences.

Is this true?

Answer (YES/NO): NO